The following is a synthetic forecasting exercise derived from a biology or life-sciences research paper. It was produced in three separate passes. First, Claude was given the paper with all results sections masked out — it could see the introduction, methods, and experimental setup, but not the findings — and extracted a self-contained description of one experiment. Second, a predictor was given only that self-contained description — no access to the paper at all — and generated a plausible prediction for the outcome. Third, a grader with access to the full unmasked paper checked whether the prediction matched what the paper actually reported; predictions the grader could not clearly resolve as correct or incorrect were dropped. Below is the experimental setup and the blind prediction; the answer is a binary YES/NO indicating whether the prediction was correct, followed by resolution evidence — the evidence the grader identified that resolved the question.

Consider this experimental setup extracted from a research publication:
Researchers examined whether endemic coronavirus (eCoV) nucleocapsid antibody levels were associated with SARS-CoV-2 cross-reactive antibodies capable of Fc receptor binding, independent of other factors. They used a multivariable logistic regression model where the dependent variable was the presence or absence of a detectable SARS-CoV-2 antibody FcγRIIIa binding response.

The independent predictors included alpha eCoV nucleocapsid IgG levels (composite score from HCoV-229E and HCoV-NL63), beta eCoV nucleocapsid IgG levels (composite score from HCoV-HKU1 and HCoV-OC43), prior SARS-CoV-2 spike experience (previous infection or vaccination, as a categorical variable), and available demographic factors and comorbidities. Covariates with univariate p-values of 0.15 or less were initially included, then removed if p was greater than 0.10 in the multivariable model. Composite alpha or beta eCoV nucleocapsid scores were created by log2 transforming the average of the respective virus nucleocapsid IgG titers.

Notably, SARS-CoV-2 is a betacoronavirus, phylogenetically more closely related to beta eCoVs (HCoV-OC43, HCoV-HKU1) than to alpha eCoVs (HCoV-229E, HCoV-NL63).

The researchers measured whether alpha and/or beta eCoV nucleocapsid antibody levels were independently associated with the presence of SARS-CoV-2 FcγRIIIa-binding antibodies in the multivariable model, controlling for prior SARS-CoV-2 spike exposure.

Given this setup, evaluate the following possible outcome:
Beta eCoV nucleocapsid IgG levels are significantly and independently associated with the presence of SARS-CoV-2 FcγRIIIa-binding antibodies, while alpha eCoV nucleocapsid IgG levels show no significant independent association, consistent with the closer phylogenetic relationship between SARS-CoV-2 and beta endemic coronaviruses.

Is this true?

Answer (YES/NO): NO